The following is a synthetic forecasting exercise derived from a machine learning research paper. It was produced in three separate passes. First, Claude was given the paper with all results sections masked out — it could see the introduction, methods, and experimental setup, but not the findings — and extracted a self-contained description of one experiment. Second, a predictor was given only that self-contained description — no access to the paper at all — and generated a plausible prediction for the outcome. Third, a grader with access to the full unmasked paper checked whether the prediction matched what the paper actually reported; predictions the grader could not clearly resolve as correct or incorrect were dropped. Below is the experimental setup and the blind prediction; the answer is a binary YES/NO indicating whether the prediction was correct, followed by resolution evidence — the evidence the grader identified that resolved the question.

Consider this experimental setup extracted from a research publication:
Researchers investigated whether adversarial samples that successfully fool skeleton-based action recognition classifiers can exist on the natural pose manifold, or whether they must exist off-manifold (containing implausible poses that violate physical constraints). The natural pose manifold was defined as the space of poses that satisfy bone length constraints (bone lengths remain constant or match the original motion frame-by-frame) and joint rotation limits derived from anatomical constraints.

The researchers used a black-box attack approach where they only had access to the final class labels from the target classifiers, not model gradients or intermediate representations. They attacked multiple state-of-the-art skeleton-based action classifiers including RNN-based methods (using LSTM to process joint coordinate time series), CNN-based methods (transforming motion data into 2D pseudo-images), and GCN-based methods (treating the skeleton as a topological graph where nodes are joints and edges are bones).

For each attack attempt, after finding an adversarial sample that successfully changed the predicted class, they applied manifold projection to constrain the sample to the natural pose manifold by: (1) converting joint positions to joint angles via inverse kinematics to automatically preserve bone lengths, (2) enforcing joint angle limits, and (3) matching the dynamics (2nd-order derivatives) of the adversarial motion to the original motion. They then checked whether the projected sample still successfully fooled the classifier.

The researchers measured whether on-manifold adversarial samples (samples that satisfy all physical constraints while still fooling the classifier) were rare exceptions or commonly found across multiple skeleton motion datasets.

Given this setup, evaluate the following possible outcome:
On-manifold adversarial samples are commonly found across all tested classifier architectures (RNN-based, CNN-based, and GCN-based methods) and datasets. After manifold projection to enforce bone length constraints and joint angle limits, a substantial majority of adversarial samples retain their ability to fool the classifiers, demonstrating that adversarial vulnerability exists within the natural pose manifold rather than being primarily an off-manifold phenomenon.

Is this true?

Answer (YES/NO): NO